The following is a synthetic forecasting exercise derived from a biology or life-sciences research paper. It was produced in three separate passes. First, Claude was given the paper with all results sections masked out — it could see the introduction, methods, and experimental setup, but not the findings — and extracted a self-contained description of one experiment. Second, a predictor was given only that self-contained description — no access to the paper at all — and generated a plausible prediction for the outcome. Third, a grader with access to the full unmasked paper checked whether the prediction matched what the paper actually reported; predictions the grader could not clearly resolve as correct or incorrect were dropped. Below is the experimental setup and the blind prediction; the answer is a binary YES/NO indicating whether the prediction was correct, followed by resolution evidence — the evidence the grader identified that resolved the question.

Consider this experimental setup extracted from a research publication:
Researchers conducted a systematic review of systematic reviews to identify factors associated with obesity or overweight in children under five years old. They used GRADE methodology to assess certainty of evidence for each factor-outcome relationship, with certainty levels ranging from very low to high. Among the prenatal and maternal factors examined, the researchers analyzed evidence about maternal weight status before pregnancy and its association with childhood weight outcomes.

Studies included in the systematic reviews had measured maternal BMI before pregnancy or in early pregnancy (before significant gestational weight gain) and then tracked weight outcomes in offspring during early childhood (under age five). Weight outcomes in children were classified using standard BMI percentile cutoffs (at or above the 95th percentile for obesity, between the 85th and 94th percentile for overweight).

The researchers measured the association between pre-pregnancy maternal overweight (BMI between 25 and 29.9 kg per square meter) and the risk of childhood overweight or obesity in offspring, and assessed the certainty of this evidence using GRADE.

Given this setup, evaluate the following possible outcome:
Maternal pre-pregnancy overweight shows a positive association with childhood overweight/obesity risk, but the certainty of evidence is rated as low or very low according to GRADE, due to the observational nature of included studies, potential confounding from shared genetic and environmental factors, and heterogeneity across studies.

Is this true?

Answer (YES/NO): NO